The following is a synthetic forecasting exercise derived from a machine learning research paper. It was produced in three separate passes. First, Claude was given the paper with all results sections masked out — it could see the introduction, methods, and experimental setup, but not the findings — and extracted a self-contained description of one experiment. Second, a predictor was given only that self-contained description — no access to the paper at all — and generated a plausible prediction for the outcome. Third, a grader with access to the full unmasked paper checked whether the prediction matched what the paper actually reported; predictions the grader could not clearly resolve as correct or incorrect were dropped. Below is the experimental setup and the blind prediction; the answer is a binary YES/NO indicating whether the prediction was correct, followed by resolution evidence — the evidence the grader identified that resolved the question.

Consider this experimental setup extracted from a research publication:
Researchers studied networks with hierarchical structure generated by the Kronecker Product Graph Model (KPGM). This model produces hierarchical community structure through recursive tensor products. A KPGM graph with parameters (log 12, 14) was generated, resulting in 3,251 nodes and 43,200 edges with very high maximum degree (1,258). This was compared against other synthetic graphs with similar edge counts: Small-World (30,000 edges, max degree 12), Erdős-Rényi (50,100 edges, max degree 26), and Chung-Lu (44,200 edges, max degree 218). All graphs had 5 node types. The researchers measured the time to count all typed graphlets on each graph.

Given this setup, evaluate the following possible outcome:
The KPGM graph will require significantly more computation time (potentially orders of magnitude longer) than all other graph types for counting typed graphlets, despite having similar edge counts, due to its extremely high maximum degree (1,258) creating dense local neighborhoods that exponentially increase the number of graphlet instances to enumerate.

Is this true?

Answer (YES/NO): YES